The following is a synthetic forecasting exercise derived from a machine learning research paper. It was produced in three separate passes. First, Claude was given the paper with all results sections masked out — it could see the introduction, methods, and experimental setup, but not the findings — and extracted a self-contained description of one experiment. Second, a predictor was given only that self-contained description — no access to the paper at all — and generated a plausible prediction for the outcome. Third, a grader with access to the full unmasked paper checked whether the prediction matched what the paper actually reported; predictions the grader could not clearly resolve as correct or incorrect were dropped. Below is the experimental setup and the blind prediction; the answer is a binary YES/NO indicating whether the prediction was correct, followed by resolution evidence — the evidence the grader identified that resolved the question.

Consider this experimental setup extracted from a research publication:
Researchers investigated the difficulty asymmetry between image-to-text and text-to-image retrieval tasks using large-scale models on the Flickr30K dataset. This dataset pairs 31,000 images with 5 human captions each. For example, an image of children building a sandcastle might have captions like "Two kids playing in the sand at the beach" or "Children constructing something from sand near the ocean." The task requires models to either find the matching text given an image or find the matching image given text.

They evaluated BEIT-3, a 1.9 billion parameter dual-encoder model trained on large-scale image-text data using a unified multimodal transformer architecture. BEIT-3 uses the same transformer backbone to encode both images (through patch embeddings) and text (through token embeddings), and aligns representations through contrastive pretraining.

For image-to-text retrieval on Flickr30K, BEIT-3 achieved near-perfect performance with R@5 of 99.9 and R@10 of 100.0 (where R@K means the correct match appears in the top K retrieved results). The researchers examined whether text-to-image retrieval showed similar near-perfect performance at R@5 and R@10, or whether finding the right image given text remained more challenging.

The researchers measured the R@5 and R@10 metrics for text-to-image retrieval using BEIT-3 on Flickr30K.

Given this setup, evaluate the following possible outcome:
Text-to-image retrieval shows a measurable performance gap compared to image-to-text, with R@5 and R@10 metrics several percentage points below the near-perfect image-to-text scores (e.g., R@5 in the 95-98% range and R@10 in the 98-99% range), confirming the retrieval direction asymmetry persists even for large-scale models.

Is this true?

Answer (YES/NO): NO